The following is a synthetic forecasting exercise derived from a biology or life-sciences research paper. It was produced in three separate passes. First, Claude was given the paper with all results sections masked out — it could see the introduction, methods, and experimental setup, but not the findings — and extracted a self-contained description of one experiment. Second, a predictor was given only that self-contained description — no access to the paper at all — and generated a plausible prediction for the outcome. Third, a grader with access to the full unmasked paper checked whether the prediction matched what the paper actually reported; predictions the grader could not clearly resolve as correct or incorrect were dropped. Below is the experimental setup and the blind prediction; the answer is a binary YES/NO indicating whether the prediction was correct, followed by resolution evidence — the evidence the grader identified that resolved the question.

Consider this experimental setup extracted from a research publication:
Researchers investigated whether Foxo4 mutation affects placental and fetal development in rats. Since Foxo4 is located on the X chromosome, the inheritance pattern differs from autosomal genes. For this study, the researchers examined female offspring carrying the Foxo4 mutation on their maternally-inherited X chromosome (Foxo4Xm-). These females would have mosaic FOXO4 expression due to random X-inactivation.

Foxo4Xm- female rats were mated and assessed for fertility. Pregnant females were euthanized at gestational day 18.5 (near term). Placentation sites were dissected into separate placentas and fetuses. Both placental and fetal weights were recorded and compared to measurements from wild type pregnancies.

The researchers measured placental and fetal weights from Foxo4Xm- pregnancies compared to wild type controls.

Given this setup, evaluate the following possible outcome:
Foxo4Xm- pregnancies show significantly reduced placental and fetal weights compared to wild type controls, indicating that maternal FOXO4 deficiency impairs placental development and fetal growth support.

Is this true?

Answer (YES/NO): NO